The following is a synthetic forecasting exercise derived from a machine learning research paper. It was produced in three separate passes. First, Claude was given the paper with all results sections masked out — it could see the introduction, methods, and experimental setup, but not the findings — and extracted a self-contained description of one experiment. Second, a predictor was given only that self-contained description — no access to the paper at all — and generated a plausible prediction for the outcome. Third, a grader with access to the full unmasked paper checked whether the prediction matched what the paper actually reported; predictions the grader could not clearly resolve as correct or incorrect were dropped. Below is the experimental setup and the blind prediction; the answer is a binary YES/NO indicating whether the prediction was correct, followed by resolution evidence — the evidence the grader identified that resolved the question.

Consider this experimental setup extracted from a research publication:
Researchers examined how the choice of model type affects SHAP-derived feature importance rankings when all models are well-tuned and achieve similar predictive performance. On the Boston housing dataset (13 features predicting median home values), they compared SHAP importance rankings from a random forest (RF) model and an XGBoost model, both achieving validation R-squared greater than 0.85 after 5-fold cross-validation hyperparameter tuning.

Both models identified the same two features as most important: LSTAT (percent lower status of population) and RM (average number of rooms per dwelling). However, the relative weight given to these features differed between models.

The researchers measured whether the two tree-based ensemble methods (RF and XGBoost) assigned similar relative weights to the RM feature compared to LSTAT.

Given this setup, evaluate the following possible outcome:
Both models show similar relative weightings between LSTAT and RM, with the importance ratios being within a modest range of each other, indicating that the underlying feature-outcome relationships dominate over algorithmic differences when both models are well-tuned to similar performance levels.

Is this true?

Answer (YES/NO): NO